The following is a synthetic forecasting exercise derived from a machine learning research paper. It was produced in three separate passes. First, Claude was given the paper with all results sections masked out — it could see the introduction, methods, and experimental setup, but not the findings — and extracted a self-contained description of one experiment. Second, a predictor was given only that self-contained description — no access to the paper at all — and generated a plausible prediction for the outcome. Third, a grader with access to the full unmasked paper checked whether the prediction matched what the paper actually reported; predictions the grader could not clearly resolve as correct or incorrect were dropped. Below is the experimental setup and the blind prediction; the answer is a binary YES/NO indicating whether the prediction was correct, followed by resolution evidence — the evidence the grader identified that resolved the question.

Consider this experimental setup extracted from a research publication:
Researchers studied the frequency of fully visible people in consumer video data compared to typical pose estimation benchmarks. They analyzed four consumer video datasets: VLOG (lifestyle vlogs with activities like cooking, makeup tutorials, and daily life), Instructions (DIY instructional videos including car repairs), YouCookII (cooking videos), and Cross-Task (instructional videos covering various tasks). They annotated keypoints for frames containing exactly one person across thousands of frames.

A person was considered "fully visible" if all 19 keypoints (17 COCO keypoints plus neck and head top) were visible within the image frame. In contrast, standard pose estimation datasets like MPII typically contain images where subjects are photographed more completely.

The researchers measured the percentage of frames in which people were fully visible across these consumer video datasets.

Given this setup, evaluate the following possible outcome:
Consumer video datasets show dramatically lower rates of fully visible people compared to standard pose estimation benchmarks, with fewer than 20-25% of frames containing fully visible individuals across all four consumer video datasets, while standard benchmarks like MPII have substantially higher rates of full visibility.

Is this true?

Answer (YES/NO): NO